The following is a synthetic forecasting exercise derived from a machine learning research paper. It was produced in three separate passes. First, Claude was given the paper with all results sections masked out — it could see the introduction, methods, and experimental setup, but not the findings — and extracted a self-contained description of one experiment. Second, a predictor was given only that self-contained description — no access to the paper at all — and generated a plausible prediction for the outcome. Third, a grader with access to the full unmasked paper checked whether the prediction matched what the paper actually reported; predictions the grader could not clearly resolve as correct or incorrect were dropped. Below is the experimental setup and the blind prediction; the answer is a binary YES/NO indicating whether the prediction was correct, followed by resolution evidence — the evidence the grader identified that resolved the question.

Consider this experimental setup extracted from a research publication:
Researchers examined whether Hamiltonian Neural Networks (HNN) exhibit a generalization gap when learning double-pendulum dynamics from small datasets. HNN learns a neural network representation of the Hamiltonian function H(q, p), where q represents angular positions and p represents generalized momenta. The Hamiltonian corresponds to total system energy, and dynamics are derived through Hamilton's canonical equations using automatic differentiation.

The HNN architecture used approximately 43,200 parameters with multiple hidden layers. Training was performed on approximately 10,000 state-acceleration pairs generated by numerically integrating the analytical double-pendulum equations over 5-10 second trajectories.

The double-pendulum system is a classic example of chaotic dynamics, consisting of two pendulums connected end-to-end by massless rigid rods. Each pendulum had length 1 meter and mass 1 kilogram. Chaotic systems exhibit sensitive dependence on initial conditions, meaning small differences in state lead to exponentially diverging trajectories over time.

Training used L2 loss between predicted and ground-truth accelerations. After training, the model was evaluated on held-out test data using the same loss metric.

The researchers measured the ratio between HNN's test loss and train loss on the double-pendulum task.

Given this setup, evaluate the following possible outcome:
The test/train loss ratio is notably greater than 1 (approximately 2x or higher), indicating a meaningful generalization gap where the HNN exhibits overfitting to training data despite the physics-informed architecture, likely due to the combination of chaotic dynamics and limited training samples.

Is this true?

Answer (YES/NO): YES